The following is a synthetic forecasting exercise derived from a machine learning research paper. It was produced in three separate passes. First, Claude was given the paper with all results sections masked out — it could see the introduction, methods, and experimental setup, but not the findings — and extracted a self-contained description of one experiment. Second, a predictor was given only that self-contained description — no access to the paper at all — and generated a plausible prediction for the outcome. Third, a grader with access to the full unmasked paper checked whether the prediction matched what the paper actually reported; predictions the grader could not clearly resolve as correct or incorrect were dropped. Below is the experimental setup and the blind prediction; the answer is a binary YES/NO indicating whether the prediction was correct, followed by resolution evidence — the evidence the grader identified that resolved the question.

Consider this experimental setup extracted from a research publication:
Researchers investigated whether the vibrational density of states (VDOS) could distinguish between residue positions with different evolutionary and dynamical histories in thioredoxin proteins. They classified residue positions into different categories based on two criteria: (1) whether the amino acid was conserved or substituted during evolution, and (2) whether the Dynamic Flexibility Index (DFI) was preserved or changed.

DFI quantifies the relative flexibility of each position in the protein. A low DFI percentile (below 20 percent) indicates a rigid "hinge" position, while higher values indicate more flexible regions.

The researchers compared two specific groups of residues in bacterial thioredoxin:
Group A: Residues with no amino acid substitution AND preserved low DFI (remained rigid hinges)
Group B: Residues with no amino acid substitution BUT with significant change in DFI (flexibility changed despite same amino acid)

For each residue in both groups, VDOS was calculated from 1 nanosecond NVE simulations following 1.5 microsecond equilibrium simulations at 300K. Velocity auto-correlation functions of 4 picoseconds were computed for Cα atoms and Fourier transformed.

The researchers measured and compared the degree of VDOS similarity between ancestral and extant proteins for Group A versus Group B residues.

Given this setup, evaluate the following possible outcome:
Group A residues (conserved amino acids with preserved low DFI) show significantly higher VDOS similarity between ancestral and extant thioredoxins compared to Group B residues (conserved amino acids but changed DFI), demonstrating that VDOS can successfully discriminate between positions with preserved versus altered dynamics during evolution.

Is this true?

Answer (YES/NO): YES